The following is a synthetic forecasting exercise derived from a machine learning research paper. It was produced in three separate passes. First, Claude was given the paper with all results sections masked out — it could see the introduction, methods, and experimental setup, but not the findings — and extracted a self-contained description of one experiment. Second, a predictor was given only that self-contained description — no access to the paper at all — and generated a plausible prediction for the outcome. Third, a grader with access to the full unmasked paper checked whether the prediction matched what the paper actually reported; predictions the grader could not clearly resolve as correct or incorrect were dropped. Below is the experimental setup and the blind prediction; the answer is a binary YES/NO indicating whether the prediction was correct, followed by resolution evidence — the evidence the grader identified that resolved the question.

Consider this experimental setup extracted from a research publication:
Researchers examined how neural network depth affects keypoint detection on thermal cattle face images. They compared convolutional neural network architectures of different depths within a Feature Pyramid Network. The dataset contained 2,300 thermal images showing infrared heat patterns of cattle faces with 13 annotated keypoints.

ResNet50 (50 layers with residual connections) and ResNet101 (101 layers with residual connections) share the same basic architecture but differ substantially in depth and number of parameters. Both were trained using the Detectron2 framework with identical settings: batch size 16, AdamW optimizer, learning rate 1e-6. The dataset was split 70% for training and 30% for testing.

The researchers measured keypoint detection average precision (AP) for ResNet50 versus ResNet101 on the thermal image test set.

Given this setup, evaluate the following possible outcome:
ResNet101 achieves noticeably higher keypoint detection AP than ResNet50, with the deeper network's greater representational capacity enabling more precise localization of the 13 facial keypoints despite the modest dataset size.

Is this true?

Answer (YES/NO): YES